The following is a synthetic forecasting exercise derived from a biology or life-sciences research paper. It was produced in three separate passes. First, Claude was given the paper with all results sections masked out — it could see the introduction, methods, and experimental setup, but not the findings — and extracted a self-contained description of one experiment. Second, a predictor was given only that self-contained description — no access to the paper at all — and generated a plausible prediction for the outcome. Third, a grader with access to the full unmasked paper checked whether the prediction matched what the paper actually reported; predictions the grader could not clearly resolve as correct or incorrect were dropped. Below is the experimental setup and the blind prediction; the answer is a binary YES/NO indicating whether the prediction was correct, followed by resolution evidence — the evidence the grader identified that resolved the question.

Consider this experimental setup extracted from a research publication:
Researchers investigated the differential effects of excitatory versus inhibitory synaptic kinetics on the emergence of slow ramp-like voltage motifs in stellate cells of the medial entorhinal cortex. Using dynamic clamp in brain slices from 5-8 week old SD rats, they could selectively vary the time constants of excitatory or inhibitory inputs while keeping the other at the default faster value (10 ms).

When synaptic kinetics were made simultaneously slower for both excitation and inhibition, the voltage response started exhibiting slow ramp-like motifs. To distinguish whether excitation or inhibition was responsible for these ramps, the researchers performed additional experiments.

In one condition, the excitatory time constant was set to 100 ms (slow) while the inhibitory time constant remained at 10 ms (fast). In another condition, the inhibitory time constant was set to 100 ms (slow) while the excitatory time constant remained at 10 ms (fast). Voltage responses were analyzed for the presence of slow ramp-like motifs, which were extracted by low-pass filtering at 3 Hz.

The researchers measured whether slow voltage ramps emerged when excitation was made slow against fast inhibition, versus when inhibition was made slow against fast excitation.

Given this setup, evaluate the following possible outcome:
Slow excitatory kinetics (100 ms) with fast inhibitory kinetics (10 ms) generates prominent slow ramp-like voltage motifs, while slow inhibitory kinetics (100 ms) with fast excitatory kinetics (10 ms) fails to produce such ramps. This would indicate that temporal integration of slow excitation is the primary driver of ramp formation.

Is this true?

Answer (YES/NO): YES